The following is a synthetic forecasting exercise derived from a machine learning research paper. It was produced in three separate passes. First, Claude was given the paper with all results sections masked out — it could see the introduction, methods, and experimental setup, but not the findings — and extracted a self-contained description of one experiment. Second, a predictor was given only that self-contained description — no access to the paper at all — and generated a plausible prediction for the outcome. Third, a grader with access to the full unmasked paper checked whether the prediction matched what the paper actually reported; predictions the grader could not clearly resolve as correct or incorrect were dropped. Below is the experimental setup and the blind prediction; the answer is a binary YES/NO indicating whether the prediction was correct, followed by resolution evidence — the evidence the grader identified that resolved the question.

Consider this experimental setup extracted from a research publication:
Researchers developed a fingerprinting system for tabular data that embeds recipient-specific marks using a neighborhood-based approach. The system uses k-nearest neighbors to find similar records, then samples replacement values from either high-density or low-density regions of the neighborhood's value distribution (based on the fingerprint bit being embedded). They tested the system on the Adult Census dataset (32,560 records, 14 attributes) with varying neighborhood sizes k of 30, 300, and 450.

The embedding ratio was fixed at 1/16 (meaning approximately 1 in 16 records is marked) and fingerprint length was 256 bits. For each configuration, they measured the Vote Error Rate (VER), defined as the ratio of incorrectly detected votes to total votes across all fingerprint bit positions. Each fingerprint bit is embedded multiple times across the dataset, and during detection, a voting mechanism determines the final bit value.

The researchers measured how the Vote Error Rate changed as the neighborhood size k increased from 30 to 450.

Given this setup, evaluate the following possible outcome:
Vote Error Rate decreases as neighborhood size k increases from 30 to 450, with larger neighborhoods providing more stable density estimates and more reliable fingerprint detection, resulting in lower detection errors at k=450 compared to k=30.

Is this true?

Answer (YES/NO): NO